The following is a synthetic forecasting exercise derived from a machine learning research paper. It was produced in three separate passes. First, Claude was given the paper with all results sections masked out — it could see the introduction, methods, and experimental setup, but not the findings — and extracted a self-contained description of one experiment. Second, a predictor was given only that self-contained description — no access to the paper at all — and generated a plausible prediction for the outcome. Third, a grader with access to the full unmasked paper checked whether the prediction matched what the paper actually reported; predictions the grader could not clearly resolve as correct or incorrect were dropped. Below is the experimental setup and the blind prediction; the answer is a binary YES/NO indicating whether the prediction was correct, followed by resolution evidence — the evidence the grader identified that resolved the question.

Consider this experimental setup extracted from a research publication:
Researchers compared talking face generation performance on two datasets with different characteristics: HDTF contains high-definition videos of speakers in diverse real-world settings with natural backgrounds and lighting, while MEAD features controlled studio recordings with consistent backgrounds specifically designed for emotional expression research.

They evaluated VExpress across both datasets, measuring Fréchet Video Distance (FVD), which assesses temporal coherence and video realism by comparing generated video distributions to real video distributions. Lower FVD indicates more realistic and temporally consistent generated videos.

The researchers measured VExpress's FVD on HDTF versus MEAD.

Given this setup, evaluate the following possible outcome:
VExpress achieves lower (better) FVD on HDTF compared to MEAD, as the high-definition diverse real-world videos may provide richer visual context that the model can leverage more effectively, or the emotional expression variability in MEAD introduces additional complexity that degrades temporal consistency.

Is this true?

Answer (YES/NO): YES